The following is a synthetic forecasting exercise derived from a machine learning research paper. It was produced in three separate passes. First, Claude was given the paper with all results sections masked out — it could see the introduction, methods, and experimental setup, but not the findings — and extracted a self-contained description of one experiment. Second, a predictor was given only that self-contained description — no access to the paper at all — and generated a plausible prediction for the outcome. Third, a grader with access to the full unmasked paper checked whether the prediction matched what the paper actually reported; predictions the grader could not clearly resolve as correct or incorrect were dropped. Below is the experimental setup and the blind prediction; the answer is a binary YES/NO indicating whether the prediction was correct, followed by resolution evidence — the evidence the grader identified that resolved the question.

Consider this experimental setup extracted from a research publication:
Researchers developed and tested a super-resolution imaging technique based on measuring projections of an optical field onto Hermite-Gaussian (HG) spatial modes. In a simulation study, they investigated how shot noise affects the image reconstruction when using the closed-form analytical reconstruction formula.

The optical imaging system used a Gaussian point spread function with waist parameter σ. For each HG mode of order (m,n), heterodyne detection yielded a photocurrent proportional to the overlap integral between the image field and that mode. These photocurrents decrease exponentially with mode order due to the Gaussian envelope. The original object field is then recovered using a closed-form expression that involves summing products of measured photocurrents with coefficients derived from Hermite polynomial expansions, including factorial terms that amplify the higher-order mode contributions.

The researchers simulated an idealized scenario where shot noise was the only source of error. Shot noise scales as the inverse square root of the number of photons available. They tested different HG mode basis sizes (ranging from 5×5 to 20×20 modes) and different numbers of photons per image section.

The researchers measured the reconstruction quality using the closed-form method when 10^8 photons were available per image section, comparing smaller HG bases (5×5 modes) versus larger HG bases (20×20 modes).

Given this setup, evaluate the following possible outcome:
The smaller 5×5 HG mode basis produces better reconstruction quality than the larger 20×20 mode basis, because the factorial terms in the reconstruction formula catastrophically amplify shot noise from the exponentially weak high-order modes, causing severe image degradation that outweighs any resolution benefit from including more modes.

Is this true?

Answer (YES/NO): YES